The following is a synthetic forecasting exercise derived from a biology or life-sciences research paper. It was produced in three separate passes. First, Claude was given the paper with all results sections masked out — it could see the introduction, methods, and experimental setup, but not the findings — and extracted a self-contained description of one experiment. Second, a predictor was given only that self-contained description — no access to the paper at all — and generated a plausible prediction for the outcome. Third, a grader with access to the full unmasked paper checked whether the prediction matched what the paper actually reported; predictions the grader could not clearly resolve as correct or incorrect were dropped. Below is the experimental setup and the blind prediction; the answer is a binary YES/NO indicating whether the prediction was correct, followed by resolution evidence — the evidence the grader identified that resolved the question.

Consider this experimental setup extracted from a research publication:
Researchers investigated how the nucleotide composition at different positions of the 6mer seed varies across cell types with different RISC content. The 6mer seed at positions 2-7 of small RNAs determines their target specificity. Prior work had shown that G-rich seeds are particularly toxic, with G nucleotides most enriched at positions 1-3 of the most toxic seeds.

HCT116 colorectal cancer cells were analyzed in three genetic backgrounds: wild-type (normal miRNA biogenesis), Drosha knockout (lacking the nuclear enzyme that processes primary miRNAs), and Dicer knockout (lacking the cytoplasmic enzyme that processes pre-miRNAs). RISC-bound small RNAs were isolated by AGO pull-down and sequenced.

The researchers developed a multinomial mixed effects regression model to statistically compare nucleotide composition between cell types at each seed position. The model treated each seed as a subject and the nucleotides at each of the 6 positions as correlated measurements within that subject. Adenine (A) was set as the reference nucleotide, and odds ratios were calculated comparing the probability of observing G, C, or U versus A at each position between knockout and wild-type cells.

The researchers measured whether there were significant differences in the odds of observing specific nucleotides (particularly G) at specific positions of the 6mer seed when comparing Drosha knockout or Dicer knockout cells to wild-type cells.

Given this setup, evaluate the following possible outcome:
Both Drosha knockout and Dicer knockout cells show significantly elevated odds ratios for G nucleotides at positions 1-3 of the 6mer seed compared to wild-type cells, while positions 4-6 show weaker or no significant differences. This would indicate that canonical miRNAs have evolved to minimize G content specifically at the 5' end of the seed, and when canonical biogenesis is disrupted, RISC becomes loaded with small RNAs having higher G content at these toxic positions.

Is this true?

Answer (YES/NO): NO